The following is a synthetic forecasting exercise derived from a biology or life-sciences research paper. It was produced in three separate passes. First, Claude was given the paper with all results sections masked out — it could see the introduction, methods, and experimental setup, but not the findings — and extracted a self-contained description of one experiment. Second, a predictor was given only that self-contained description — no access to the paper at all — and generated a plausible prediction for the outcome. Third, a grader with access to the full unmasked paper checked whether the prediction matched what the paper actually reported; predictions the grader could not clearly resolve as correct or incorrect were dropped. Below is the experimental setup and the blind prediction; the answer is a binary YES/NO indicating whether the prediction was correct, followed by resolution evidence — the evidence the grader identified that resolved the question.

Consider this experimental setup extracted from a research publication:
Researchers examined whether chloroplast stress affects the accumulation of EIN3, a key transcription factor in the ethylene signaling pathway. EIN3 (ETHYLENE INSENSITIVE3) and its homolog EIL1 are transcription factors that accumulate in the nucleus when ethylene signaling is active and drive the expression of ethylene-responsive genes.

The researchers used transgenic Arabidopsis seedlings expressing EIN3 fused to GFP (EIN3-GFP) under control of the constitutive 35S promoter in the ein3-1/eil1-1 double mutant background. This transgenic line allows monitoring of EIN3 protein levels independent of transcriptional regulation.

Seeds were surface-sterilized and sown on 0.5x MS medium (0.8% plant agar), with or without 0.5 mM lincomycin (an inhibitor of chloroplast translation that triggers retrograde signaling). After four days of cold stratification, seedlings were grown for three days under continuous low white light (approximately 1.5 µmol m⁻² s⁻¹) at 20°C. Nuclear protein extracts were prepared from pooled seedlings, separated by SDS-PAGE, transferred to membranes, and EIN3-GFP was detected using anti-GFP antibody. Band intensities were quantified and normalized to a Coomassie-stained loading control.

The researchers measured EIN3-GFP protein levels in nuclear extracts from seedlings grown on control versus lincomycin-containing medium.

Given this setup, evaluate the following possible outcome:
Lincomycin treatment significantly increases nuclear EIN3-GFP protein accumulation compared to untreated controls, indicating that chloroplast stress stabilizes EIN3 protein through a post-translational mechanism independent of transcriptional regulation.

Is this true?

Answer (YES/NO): NO